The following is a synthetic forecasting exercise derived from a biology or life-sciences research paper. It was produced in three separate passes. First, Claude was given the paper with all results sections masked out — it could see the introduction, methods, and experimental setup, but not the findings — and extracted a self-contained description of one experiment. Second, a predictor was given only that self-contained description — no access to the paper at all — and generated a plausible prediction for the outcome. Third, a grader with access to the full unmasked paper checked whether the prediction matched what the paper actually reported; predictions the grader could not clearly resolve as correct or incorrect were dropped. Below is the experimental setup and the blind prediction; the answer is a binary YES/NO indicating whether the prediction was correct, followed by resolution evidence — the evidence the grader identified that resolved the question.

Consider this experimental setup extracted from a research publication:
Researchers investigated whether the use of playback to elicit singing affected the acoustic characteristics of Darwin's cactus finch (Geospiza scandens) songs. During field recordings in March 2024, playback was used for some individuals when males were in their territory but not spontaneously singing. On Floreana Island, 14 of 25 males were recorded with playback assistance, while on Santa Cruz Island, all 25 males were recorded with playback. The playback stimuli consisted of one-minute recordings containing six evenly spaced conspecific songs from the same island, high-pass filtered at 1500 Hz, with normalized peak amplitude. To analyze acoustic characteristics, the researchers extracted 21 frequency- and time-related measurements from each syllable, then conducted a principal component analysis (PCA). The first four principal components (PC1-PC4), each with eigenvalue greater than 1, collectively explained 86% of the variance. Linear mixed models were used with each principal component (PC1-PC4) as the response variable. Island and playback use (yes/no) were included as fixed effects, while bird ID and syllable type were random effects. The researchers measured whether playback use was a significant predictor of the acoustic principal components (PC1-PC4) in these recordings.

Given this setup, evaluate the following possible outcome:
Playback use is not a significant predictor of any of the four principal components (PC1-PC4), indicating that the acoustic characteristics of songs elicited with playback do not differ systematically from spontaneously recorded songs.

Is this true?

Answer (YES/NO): YES